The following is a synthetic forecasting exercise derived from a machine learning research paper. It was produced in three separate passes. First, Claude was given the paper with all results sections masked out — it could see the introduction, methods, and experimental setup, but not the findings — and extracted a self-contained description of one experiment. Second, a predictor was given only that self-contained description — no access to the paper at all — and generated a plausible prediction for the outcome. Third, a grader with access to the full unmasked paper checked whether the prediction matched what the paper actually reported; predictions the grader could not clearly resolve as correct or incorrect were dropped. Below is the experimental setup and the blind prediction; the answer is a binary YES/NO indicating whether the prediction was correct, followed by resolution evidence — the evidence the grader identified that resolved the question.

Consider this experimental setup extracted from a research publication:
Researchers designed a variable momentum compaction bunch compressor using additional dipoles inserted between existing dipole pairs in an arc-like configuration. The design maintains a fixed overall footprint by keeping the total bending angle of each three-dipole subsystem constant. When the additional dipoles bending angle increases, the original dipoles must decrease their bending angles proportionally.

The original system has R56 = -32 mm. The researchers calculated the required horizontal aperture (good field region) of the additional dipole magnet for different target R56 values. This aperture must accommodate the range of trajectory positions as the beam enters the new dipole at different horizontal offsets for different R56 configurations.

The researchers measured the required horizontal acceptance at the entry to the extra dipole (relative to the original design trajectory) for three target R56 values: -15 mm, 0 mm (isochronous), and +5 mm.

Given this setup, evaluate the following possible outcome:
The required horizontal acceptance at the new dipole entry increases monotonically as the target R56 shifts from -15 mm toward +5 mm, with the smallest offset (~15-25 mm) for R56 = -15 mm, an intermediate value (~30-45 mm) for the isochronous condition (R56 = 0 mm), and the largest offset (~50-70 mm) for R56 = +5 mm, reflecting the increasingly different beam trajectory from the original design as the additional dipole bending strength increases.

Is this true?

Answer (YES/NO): NO